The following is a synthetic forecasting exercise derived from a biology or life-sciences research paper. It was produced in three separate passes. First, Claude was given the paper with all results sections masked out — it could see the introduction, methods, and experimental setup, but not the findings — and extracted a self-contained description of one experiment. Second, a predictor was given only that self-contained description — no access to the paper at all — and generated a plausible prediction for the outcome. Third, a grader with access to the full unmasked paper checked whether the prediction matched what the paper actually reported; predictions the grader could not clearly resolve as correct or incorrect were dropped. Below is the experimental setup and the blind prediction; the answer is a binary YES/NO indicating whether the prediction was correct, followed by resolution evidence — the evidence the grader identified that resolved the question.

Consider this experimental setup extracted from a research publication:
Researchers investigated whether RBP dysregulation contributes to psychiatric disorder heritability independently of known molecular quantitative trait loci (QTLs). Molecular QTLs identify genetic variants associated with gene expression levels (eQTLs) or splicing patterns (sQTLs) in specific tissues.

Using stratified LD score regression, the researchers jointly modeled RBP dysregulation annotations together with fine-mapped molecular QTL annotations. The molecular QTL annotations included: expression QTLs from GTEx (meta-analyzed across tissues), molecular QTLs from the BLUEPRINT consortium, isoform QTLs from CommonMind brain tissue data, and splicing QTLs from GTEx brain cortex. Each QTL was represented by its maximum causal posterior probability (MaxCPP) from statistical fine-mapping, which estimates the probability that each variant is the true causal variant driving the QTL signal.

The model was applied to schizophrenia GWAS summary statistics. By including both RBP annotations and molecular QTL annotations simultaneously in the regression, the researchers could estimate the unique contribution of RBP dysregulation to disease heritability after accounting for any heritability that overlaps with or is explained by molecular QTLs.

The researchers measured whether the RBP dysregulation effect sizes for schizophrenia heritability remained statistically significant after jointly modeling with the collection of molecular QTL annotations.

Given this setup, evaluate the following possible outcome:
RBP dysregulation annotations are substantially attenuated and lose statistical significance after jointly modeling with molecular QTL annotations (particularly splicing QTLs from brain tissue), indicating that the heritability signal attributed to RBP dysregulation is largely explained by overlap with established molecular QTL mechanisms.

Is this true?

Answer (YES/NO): NO